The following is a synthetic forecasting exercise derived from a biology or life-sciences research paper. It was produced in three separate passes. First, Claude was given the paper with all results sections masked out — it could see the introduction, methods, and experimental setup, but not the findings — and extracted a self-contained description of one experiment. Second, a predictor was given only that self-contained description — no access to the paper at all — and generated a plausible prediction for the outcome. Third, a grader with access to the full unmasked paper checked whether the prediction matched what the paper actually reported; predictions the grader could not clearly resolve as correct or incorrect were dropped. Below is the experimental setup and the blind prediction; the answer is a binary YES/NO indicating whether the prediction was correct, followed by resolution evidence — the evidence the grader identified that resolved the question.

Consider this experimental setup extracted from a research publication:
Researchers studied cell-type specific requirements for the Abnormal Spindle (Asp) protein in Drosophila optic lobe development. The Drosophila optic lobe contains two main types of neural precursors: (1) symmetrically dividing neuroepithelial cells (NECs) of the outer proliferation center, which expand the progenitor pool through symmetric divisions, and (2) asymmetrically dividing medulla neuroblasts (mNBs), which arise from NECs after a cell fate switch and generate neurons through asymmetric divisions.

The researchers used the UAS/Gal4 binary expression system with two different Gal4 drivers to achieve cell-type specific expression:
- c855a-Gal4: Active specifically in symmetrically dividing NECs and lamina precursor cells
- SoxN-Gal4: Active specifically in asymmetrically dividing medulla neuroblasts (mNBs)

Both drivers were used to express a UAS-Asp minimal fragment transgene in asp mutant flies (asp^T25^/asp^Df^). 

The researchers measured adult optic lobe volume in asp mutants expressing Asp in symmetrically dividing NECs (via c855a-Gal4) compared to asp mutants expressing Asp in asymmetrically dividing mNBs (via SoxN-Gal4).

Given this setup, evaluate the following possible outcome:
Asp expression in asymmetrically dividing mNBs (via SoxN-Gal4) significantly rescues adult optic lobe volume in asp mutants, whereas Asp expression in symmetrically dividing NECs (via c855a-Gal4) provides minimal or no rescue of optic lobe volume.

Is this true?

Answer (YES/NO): NO